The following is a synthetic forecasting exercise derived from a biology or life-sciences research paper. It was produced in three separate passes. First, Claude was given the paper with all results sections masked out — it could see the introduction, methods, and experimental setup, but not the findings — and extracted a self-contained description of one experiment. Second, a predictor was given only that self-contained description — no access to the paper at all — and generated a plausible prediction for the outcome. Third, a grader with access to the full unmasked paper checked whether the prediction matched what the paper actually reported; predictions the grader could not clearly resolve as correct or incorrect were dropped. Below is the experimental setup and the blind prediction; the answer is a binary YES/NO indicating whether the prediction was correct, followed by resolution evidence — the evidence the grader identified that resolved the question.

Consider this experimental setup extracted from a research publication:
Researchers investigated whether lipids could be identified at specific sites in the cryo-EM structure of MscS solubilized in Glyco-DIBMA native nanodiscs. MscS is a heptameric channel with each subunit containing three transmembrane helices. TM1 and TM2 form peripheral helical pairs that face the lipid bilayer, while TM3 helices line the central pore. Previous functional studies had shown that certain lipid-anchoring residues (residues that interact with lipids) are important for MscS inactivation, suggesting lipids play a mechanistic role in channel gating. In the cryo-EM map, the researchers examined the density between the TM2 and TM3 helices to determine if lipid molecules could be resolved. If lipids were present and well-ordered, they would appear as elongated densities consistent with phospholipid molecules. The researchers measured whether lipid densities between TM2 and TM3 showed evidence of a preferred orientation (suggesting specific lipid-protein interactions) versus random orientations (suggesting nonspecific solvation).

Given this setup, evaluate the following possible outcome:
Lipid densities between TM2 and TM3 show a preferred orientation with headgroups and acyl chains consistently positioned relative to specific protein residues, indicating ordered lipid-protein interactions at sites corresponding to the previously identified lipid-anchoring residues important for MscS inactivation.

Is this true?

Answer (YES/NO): YES